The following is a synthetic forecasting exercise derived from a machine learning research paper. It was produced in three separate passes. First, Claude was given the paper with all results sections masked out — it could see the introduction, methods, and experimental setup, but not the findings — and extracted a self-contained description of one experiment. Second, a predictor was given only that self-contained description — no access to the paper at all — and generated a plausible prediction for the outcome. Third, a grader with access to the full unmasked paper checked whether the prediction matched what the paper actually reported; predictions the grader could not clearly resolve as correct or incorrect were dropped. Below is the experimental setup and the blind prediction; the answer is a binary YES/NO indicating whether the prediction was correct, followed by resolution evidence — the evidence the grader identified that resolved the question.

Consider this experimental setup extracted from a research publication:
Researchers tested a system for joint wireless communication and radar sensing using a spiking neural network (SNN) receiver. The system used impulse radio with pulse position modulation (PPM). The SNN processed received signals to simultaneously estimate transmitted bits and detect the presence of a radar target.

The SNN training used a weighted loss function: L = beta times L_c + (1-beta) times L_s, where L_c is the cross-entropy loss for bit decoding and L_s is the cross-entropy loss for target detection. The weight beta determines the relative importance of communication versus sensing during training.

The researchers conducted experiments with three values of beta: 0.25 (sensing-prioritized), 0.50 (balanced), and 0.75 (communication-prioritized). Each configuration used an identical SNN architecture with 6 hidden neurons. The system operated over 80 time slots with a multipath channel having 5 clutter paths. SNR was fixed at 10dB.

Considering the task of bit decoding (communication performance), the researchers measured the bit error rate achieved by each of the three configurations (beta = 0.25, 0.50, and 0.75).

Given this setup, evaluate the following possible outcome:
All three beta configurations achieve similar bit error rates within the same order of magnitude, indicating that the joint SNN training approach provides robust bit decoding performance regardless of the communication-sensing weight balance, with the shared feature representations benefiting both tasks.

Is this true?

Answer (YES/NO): NO